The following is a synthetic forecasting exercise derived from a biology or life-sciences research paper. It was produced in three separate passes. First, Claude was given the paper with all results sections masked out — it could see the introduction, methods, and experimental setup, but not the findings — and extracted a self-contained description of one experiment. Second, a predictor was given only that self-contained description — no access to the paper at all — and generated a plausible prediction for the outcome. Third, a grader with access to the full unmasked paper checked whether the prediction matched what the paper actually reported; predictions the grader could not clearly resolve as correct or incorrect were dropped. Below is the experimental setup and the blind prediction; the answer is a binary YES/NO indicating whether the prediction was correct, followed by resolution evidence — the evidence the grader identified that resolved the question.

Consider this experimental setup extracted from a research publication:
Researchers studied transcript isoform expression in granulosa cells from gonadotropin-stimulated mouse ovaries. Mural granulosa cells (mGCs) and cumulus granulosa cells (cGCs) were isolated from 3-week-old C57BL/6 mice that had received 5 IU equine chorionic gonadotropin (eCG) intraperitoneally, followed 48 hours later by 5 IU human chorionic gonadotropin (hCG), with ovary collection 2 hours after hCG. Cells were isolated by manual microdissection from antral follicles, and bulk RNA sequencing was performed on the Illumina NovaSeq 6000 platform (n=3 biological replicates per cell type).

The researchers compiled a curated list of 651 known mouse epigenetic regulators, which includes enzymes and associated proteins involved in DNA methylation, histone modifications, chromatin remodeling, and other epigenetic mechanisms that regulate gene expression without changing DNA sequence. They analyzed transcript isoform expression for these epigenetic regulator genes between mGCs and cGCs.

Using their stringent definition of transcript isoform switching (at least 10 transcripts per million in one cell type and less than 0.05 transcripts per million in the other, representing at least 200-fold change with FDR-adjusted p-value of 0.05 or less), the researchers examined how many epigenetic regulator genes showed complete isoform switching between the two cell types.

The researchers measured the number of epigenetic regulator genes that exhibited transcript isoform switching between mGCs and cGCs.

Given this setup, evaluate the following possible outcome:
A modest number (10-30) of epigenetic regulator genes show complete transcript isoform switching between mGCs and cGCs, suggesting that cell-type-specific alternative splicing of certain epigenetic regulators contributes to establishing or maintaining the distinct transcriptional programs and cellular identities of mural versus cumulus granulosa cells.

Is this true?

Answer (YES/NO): NO